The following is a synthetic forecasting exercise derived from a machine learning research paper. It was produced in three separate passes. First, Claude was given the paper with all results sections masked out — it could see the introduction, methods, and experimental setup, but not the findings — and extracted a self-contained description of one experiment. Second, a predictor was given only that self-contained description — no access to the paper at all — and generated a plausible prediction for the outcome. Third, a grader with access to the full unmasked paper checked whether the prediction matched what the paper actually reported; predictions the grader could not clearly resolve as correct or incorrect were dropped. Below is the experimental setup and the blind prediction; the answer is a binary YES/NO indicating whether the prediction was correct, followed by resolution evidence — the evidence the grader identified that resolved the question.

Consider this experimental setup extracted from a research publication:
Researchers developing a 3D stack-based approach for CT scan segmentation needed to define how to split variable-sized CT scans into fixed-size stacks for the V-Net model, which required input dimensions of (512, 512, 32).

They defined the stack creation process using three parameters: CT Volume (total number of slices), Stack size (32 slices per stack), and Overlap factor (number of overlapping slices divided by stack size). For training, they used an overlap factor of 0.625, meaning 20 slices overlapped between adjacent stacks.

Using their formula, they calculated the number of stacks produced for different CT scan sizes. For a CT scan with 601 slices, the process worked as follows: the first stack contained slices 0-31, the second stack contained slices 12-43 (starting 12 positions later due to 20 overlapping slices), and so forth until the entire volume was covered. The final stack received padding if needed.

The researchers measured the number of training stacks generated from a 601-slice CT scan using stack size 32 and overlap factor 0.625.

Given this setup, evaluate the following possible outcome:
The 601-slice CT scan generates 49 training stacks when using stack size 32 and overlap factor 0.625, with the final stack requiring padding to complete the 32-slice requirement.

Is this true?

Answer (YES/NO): YES